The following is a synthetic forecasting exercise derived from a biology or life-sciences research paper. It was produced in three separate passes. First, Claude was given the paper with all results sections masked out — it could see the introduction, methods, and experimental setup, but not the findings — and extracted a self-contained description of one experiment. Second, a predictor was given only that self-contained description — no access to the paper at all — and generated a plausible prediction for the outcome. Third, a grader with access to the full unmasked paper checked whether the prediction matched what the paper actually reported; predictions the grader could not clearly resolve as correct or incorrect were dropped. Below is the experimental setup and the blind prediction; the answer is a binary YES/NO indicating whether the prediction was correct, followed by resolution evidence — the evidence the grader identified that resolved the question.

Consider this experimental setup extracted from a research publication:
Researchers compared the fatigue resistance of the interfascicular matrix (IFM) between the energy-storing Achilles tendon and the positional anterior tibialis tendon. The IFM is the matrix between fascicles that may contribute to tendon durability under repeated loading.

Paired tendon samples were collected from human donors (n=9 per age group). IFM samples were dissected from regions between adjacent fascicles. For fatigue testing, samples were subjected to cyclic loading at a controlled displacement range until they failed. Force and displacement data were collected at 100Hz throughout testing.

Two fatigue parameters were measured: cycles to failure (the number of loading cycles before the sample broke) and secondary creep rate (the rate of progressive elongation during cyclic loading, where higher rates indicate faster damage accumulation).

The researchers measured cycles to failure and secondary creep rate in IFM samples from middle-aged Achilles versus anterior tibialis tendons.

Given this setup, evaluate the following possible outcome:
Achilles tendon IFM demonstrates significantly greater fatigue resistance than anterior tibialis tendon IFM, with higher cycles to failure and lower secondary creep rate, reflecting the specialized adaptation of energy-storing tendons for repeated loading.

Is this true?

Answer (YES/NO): YES